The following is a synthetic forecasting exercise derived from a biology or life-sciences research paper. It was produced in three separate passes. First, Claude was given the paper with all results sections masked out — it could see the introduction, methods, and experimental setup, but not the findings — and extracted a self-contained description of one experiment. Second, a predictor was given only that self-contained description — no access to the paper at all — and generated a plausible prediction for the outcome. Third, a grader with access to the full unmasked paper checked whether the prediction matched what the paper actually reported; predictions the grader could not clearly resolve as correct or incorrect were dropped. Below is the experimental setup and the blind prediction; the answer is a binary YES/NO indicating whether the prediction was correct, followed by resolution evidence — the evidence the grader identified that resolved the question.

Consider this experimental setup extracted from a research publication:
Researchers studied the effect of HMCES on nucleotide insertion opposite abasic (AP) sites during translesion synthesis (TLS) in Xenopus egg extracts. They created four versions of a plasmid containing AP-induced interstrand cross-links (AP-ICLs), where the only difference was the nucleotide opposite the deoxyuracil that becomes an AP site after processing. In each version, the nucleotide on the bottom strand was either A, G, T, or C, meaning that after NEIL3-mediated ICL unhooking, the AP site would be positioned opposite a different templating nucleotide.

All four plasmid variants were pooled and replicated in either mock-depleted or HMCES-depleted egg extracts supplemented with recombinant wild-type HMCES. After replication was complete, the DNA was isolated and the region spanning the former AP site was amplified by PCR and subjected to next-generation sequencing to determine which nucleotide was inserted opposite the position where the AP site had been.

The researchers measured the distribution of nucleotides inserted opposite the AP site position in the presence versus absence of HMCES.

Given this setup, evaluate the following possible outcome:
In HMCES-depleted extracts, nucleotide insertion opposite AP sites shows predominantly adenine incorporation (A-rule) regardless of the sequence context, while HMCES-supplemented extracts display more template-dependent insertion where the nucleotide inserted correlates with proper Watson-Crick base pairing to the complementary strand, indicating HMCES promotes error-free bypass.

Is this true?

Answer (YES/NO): NO